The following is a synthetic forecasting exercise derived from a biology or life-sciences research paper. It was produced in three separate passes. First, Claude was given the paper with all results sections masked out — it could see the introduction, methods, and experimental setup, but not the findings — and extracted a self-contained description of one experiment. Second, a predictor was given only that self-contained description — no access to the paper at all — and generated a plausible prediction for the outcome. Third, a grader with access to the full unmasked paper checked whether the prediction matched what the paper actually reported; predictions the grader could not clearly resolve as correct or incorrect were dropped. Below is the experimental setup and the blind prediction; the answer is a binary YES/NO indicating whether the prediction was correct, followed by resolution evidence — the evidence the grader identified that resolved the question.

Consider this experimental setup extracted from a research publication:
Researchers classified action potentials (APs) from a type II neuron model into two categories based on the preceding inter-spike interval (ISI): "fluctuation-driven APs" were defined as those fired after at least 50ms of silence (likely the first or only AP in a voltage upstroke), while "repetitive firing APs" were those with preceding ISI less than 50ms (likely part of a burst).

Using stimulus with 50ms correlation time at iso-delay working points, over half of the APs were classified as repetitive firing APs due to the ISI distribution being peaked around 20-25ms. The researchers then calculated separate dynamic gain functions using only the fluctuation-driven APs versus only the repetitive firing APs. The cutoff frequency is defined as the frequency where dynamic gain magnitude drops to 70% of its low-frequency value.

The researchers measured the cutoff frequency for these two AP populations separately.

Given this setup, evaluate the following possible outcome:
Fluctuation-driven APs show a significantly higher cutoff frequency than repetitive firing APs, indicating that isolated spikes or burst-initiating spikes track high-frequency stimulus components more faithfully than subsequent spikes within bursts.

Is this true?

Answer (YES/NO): YES